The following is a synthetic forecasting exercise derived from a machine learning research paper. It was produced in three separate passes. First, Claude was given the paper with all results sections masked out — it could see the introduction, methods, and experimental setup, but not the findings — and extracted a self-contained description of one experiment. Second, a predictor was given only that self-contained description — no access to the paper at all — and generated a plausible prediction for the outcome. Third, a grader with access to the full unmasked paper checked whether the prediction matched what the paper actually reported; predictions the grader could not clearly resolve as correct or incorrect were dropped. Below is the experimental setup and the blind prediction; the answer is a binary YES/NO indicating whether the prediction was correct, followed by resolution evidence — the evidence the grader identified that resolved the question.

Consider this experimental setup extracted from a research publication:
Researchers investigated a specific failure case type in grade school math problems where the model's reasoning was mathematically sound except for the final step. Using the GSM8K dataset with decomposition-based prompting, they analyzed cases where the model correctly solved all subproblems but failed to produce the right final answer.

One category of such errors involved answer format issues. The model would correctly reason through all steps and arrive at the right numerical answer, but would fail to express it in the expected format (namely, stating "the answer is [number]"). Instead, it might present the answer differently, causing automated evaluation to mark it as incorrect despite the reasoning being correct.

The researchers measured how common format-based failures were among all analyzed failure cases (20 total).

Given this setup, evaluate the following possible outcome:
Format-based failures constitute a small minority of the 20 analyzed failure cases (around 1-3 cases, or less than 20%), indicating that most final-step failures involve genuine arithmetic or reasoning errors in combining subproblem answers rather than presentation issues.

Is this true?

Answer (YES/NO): YES